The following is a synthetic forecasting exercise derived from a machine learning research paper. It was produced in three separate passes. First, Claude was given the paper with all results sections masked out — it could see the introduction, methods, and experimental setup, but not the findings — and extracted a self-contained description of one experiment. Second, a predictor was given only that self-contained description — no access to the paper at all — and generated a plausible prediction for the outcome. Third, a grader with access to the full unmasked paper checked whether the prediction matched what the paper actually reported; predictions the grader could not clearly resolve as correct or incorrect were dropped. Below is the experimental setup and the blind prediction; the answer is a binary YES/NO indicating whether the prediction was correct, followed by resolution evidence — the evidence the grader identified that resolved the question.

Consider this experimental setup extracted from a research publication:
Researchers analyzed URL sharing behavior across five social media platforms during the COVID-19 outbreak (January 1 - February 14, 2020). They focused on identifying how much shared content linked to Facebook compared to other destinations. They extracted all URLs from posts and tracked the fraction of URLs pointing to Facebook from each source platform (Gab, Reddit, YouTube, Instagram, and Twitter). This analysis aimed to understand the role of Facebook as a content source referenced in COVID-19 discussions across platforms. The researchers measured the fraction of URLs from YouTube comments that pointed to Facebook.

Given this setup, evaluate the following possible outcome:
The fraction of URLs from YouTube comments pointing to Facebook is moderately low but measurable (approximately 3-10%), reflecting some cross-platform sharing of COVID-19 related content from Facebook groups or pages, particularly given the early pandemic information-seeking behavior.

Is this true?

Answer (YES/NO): YES